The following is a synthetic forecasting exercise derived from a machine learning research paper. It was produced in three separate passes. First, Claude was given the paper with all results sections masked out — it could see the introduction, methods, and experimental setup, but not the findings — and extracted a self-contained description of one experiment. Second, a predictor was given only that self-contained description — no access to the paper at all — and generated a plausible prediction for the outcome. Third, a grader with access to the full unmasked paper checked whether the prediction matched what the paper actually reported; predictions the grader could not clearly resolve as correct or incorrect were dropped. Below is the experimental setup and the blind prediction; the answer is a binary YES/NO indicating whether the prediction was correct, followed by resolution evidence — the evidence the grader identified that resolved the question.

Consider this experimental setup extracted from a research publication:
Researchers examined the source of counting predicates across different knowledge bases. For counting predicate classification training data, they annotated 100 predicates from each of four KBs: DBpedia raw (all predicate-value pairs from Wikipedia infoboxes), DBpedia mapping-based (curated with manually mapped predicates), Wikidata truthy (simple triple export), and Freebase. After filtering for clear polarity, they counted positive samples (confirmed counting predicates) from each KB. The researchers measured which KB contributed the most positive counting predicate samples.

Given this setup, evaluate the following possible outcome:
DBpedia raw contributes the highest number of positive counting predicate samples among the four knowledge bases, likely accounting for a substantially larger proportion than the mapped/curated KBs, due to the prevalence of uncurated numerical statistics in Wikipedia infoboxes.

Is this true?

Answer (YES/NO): YES